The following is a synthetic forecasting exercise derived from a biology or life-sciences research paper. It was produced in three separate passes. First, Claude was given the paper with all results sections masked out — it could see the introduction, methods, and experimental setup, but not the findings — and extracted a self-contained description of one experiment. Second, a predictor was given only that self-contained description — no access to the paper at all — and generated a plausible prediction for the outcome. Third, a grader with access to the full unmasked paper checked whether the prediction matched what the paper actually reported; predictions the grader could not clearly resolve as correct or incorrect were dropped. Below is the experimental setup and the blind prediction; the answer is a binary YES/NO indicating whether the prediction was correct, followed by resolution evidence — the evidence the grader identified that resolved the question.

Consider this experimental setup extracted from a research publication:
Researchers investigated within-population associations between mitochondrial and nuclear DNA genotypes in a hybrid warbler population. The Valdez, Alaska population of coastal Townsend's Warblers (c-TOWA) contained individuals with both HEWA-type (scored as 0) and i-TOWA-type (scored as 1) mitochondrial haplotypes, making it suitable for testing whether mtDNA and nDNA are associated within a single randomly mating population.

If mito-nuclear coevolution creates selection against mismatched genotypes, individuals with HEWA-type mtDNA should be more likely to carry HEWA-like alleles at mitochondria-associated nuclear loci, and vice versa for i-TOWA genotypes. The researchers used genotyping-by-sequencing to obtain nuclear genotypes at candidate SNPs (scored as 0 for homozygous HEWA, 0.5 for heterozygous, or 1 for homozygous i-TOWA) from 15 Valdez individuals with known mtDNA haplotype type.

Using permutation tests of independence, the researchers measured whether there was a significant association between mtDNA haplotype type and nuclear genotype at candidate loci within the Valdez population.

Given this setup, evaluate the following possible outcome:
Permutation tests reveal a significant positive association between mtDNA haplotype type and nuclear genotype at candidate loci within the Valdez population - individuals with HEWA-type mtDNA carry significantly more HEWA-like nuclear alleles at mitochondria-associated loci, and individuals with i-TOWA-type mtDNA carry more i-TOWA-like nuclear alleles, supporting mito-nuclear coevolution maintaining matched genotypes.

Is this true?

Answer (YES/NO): NO